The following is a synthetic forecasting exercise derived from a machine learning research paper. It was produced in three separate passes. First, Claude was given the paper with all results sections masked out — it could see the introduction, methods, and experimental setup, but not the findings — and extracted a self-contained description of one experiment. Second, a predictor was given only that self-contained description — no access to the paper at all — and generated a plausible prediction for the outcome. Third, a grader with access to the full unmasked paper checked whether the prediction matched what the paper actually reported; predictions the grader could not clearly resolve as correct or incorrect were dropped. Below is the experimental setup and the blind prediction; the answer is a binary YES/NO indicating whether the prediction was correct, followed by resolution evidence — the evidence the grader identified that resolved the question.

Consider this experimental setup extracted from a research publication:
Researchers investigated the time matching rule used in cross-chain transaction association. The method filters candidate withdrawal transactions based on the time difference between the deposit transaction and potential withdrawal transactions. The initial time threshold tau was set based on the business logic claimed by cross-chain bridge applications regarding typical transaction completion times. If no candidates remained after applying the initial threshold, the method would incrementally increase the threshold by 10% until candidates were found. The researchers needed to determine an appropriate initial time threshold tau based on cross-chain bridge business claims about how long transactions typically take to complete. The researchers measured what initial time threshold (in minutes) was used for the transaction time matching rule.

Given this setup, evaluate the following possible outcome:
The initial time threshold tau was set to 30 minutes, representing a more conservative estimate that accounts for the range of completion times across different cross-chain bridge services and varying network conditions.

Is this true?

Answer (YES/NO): YES